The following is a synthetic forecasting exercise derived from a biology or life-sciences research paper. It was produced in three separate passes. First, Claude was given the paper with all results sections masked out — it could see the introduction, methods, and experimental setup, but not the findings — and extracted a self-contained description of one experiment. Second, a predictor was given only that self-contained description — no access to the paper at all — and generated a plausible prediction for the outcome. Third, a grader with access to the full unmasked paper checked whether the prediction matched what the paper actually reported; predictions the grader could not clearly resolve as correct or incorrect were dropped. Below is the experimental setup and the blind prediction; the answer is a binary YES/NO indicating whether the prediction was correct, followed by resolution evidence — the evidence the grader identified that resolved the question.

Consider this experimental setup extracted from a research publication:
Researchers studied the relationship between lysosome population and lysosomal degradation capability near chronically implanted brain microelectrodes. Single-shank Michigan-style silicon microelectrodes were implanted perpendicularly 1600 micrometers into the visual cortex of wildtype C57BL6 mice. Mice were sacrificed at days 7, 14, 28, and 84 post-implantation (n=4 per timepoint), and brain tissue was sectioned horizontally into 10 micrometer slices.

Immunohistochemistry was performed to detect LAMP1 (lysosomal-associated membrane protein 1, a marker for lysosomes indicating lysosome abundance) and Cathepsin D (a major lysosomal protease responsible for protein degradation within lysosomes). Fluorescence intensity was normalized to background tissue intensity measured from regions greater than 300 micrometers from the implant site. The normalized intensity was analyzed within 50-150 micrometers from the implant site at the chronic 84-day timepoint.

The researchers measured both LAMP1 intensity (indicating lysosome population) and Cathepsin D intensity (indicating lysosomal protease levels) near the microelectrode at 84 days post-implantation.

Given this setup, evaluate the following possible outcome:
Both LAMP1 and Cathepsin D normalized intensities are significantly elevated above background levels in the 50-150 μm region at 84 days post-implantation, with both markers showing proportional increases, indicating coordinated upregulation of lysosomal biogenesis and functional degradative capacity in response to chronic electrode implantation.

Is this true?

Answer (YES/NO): NO